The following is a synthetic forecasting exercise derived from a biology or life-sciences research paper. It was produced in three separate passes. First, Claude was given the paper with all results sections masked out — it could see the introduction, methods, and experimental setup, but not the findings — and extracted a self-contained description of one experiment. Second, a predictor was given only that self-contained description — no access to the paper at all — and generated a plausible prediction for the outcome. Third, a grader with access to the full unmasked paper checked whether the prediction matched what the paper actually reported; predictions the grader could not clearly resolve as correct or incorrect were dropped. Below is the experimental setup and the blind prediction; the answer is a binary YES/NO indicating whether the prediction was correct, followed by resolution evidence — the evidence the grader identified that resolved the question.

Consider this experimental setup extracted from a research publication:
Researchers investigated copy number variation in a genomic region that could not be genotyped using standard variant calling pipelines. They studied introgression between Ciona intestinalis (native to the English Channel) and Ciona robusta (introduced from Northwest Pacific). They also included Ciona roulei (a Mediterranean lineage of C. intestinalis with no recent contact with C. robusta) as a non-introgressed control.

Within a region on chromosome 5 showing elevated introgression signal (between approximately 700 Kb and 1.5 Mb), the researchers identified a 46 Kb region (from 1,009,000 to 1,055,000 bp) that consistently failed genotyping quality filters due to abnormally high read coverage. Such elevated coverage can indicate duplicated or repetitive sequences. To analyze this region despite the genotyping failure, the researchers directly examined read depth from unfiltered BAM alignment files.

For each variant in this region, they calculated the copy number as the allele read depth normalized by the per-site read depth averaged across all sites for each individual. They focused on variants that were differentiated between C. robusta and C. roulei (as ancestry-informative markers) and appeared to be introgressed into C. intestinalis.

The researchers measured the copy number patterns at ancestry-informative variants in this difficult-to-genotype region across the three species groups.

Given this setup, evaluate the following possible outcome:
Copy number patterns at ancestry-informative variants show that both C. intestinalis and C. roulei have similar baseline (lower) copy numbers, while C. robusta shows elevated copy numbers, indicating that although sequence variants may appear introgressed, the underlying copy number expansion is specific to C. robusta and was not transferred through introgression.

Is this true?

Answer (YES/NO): NO